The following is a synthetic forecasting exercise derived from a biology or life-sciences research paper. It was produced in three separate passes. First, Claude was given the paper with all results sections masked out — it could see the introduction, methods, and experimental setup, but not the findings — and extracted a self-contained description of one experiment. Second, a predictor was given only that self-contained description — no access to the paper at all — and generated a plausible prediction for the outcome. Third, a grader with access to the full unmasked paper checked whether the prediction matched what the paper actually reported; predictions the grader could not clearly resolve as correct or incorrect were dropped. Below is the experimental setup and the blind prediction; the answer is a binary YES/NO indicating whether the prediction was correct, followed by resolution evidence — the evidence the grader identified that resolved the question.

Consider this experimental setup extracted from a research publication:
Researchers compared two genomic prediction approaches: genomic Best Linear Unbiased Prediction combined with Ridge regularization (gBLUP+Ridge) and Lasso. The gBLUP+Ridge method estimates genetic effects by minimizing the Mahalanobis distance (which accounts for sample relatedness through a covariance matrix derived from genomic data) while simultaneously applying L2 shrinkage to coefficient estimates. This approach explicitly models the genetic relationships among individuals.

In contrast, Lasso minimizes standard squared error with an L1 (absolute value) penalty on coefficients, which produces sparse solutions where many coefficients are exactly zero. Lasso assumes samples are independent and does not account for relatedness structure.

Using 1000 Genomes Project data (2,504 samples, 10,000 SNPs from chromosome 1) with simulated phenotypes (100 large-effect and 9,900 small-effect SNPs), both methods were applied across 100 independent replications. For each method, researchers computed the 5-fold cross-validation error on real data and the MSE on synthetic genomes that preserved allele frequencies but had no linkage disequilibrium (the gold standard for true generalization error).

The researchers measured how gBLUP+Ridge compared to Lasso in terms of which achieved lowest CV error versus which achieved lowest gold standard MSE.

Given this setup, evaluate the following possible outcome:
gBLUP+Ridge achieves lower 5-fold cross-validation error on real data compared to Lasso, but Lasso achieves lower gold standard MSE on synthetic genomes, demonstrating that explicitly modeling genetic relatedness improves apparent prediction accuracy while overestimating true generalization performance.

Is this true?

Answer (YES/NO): YES